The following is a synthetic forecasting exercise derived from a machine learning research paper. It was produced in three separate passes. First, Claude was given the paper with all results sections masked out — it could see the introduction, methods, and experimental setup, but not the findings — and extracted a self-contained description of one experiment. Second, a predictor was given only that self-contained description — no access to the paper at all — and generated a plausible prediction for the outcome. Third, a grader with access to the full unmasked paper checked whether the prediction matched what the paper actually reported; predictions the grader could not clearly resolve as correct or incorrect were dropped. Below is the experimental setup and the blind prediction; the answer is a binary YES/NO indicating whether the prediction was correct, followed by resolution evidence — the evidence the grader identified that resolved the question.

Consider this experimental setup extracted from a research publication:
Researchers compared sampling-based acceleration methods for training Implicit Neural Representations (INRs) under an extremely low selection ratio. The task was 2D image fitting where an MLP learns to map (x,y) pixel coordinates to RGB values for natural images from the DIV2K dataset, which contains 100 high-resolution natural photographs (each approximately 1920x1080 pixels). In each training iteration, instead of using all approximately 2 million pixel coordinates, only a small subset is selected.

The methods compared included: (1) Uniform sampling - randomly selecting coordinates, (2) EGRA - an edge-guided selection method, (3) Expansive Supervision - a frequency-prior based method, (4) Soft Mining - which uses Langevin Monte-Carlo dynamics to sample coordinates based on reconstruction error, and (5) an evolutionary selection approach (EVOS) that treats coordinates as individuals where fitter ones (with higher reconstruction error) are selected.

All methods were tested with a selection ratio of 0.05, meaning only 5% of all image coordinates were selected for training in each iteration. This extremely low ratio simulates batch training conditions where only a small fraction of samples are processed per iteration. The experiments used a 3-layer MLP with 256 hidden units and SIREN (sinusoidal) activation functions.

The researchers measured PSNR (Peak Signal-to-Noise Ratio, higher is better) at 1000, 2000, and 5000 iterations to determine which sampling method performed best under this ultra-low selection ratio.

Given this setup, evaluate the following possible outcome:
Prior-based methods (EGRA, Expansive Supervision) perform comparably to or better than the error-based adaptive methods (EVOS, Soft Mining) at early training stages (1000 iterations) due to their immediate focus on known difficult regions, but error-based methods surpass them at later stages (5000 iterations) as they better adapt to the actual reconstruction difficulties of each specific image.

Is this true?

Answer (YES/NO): NO